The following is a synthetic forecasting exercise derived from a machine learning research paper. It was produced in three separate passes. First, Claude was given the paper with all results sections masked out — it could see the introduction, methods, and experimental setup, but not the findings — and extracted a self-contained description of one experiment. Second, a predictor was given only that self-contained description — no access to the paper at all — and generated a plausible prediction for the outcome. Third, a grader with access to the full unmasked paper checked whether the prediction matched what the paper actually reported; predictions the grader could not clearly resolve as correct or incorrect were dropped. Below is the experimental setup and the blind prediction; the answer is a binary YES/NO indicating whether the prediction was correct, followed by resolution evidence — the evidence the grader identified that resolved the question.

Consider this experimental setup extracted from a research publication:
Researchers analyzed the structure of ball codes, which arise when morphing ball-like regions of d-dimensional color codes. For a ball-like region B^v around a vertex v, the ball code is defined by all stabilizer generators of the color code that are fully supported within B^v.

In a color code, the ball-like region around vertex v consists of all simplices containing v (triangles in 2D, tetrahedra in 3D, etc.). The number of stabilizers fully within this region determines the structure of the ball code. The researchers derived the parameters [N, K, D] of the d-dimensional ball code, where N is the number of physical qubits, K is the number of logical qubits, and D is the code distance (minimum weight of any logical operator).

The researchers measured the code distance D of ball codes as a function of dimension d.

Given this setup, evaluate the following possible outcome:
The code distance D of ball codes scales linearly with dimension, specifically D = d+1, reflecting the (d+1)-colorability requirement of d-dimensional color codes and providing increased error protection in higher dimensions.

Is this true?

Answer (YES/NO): NO